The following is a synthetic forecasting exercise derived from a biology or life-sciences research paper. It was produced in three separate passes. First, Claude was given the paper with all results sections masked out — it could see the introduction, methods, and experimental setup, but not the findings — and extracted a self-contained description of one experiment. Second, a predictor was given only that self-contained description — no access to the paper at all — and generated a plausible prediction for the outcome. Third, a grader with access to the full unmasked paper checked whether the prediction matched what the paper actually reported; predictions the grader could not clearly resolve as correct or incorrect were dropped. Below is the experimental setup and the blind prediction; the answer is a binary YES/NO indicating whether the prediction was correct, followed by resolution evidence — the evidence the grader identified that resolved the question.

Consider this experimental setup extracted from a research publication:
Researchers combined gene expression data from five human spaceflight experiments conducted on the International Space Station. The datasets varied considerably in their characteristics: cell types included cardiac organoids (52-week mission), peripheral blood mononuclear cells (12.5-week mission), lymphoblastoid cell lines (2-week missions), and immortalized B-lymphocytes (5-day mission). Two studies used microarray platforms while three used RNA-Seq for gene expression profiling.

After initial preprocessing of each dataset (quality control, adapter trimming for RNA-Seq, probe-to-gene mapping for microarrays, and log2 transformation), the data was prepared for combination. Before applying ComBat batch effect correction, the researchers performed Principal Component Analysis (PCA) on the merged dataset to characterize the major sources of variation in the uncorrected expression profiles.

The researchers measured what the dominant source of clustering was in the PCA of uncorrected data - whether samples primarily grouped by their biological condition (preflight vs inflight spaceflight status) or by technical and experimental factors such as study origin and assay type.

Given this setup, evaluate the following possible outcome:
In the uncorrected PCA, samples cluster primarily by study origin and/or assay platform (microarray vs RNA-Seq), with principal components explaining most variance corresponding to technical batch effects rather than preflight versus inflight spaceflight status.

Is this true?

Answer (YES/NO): YES